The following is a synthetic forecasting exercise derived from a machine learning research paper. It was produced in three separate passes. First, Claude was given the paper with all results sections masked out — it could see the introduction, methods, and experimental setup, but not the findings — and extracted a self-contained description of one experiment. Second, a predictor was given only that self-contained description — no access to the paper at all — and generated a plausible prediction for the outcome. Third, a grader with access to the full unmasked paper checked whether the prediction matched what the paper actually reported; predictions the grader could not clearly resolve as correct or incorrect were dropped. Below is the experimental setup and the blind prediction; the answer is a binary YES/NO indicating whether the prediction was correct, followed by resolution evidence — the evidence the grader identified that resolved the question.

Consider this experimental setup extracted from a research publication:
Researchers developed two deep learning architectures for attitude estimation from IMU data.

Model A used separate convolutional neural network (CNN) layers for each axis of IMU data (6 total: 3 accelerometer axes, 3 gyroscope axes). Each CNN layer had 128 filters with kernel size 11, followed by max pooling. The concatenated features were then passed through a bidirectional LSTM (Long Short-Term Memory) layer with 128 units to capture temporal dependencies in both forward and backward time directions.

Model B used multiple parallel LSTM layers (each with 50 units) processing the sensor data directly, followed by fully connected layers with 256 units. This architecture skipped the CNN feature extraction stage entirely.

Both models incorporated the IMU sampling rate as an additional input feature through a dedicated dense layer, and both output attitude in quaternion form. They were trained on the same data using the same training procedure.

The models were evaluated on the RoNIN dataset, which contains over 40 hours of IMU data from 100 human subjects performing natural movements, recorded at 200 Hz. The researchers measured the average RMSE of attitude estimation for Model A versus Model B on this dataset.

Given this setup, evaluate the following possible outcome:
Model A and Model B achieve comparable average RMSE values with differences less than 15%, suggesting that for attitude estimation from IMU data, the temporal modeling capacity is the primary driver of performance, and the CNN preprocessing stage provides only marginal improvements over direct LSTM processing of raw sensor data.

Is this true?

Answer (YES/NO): YES